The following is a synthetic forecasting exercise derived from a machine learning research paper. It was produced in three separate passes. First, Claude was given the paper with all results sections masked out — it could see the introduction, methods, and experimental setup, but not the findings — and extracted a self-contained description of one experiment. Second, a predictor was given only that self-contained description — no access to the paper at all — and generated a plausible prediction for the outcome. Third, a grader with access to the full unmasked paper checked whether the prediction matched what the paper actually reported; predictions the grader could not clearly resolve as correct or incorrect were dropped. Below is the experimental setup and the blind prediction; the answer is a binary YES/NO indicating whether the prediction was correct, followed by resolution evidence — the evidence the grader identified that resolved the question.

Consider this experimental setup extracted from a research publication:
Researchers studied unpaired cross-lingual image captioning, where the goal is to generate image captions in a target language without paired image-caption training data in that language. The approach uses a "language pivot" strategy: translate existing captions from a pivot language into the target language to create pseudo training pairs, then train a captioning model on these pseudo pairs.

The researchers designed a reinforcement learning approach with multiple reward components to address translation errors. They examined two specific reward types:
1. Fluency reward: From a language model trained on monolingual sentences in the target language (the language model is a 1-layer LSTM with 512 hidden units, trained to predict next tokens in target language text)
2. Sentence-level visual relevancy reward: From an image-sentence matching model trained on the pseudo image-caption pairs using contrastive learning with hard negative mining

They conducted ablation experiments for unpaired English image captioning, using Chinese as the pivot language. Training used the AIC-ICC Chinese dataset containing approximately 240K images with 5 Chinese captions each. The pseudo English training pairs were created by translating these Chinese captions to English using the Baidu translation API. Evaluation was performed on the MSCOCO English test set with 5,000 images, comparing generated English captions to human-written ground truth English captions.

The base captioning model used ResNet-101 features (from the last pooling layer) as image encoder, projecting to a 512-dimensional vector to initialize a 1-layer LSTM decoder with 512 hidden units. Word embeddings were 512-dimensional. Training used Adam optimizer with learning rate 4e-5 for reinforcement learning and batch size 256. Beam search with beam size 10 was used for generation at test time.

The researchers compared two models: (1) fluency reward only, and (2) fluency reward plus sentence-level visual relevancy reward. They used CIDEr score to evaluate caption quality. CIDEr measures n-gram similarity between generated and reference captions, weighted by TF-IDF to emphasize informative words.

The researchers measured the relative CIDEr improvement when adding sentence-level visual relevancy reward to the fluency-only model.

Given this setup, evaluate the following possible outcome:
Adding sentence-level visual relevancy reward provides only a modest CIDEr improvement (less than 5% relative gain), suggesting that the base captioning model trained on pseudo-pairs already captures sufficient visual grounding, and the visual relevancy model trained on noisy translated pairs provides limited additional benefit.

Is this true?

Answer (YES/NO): NO